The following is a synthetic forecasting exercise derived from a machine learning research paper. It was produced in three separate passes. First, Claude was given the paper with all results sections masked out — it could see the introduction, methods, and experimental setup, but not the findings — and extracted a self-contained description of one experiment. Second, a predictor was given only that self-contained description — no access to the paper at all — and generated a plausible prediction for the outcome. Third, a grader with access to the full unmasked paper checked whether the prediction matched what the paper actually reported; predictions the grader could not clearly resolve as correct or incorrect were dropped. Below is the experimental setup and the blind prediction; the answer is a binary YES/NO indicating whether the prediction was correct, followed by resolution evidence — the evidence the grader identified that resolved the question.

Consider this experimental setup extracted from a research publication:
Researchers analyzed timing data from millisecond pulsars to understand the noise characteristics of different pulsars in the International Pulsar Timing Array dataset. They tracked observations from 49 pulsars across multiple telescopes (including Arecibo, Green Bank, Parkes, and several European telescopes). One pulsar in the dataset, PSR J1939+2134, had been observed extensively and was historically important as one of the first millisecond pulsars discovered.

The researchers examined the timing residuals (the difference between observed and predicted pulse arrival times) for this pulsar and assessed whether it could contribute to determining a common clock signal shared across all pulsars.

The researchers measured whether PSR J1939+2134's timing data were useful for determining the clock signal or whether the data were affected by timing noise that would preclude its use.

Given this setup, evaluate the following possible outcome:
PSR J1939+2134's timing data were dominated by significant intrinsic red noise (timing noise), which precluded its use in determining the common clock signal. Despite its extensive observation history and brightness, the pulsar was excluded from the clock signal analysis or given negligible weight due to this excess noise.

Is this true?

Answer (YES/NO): YES